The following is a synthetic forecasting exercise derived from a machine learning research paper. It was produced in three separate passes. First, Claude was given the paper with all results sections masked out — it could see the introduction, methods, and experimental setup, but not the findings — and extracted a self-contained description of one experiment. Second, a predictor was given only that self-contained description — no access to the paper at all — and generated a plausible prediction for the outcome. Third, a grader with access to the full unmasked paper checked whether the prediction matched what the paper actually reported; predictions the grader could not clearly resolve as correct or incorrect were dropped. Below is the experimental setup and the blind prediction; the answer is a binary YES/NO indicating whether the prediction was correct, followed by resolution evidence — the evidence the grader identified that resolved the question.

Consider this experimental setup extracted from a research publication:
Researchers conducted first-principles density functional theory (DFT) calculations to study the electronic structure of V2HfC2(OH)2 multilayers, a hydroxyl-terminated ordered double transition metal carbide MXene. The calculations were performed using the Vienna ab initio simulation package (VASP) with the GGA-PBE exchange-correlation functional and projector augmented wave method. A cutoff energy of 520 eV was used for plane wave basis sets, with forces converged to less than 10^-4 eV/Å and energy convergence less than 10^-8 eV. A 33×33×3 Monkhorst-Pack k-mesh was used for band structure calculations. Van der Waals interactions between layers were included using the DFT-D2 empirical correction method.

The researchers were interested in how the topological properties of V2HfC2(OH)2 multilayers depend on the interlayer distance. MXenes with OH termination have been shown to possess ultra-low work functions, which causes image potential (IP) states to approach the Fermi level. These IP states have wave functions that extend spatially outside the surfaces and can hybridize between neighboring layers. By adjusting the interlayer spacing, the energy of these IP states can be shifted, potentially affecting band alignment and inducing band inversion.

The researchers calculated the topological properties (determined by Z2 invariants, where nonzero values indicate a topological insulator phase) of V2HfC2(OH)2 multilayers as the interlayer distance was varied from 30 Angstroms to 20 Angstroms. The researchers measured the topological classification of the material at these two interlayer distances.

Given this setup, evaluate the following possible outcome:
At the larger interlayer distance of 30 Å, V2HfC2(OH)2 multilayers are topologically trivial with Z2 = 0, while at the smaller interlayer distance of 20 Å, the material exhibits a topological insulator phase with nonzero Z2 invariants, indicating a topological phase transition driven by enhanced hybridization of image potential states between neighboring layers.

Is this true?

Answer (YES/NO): YES